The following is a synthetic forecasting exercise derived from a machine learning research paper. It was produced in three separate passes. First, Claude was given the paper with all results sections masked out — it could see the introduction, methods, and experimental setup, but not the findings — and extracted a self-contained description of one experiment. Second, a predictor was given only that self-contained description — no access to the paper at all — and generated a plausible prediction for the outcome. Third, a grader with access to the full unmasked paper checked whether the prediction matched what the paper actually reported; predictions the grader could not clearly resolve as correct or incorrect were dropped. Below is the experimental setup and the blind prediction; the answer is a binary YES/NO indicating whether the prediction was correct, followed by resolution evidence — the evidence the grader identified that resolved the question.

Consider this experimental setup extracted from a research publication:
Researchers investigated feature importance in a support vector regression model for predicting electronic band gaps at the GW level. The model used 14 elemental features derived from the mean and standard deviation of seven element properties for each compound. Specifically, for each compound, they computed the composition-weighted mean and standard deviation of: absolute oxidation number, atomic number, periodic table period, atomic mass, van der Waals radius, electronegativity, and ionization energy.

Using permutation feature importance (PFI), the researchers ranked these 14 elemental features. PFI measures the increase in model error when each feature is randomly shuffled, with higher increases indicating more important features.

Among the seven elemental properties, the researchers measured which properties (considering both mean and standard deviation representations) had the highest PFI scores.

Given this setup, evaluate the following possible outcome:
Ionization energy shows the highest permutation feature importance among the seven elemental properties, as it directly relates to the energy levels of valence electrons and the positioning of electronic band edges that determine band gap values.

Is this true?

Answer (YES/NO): NO